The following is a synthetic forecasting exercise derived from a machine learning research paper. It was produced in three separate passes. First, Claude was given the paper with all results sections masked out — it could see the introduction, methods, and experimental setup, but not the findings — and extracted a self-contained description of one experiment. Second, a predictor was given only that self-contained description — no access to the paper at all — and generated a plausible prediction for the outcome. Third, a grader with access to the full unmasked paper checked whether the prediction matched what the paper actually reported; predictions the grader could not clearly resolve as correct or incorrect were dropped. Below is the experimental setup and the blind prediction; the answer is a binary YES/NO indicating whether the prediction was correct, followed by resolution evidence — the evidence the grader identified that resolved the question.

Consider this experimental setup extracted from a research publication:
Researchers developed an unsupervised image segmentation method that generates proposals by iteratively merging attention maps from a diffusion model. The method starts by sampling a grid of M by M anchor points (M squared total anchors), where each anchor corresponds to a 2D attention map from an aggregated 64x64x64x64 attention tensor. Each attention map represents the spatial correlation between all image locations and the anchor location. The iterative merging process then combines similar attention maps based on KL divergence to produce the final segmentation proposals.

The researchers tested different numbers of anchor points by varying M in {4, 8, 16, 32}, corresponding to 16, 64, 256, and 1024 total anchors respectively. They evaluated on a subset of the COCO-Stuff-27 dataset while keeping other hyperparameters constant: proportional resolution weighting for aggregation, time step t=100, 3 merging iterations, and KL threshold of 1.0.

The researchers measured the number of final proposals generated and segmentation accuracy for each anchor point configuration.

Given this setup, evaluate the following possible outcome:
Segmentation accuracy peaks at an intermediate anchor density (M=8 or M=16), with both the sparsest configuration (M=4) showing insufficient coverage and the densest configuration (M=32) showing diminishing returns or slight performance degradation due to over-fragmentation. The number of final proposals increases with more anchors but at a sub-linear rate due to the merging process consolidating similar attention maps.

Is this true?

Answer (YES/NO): NO